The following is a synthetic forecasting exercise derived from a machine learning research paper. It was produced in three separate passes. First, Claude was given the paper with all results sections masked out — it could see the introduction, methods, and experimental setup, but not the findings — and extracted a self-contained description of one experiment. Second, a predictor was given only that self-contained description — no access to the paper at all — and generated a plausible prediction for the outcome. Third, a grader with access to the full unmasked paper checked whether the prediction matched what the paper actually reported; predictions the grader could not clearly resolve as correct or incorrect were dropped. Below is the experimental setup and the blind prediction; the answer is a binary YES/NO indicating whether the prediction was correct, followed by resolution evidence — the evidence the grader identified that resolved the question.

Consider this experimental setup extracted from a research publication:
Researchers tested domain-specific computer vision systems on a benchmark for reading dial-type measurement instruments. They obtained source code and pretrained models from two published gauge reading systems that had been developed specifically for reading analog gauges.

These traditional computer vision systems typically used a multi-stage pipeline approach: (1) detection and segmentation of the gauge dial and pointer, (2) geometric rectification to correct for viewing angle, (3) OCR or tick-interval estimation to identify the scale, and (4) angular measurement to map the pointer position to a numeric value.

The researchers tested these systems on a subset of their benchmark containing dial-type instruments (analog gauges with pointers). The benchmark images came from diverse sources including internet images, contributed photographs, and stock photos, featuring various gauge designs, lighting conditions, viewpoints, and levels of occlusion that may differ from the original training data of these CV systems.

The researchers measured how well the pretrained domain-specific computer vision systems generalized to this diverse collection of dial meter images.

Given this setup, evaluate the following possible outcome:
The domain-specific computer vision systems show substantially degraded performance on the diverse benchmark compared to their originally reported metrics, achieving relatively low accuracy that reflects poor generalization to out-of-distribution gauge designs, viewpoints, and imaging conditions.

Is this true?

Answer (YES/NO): YES